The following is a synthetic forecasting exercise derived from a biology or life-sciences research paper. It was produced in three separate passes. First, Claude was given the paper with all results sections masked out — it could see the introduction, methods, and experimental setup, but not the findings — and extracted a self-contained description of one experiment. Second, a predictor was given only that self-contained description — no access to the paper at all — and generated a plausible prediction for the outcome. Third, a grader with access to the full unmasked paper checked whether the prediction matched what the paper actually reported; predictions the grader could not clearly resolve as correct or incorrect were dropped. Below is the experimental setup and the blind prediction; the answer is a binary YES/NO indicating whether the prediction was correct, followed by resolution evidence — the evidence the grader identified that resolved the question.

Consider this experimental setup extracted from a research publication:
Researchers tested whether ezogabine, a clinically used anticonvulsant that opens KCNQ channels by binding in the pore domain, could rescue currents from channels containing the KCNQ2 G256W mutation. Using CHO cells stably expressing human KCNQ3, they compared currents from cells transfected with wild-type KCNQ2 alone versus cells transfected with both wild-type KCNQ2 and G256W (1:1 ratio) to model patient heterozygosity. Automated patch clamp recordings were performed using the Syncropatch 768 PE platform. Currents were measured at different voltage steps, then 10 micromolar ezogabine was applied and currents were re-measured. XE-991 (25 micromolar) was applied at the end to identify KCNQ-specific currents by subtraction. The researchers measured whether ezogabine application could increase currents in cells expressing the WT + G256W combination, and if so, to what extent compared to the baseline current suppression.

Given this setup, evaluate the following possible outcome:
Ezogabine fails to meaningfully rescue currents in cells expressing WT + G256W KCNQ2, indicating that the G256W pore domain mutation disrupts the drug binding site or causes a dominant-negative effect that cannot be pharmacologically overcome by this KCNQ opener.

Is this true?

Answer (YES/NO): NO